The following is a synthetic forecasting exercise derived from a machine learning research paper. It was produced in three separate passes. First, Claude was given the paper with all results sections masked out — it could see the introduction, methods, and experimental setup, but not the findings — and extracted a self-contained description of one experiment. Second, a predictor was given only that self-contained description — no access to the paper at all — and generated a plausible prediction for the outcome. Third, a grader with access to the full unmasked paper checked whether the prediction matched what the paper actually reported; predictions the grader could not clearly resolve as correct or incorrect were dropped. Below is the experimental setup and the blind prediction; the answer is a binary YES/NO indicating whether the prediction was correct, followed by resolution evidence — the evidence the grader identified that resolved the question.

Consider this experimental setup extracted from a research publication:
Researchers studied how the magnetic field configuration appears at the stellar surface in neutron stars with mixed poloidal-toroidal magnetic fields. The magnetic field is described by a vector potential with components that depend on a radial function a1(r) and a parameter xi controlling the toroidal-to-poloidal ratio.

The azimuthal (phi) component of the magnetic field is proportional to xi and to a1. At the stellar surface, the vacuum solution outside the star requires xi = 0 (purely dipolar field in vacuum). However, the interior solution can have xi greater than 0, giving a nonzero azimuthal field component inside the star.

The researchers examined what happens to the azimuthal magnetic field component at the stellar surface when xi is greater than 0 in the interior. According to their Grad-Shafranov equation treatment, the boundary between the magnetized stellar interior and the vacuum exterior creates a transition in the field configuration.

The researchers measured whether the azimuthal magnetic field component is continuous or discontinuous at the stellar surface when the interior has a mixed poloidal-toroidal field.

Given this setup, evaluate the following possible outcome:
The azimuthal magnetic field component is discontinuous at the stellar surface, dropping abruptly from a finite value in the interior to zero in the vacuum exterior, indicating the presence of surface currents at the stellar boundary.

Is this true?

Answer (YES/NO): YES